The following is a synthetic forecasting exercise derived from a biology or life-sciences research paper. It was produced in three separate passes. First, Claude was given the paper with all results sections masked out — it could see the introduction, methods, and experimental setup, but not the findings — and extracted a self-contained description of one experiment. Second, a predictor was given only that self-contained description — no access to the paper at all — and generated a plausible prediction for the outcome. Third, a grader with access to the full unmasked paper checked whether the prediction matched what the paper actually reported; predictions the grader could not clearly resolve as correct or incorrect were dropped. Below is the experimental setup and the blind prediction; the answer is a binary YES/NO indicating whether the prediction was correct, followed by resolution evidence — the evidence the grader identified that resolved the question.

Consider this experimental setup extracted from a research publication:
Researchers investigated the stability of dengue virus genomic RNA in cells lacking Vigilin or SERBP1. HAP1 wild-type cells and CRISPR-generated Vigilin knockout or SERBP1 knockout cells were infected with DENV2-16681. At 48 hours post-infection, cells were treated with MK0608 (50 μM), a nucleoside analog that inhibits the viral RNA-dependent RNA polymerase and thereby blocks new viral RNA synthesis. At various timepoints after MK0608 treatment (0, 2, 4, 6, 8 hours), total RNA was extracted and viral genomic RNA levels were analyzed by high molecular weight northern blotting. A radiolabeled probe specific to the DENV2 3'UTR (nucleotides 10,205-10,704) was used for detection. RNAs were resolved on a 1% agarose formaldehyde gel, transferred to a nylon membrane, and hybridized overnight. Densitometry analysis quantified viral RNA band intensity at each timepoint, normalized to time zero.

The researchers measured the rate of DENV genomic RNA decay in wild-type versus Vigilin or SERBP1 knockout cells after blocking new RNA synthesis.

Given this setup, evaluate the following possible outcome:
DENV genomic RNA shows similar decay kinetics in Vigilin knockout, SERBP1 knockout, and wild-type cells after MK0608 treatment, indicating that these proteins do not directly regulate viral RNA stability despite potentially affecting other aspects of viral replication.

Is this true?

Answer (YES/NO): YES